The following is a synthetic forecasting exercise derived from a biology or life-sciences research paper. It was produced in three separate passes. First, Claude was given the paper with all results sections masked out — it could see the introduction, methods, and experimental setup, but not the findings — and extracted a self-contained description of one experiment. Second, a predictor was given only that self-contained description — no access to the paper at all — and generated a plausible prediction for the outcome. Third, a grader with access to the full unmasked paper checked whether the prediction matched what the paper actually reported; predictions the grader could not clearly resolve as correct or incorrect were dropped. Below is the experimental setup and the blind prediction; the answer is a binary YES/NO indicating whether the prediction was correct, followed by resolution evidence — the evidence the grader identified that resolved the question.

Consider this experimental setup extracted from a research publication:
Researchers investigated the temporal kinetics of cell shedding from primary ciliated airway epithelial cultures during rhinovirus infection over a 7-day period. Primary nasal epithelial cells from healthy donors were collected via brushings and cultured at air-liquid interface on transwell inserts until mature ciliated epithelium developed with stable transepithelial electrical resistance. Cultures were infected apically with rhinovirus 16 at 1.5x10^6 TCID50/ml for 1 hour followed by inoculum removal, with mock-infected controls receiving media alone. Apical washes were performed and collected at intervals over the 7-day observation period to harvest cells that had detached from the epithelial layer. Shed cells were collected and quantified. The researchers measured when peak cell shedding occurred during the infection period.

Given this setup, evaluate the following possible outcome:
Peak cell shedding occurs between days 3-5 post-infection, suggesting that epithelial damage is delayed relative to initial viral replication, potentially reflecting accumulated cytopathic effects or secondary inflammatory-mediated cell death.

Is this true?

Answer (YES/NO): NO